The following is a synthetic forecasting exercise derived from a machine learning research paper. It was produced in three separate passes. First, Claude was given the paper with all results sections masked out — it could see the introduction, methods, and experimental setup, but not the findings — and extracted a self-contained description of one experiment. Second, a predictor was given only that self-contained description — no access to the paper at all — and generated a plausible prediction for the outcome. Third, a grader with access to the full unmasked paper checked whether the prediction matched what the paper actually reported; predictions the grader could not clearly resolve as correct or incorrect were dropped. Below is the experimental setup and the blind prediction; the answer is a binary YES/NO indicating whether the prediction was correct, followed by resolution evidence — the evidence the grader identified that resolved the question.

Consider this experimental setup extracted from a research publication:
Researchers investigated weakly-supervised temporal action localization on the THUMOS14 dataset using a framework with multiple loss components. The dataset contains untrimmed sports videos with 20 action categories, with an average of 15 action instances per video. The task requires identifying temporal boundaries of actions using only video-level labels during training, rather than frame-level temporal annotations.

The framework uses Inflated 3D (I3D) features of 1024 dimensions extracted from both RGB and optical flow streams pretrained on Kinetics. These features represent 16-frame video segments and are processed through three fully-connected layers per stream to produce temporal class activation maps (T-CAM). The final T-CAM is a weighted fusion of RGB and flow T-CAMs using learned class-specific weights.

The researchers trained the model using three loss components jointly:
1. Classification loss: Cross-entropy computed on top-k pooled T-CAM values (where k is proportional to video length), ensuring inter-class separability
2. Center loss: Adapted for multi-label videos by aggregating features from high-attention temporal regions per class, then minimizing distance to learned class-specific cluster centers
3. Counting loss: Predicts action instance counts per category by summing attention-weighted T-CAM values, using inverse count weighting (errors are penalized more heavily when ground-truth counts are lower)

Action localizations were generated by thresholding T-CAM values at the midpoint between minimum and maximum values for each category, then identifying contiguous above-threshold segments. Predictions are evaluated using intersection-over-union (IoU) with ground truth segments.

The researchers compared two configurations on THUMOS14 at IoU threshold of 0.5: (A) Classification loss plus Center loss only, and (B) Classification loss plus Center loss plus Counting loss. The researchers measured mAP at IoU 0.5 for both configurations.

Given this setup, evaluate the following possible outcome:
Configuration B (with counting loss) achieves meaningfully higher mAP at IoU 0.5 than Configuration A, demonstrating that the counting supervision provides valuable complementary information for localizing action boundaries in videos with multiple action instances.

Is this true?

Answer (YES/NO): YES